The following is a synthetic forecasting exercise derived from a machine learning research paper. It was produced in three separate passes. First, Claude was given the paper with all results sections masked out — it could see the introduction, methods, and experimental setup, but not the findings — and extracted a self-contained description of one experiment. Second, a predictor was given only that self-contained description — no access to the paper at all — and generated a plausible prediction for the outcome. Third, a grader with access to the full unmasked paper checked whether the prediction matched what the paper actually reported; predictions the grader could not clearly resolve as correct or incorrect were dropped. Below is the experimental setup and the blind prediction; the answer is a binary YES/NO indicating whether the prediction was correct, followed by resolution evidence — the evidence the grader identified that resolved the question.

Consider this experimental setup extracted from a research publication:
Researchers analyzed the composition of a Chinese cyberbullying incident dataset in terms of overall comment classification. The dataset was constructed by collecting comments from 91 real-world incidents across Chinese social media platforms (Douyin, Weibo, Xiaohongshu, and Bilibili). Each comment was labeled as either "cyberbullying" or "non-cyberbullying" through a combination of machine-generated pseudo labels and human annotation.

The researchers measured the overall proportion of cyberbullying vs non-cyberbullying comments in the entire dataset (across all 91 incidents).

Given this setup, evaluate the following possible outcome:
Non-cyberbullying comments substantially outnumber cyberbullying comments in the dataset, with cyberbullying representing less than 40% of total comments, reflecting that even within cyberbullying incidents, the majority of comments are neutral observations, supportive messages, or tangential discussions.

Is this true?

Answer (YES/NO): YES